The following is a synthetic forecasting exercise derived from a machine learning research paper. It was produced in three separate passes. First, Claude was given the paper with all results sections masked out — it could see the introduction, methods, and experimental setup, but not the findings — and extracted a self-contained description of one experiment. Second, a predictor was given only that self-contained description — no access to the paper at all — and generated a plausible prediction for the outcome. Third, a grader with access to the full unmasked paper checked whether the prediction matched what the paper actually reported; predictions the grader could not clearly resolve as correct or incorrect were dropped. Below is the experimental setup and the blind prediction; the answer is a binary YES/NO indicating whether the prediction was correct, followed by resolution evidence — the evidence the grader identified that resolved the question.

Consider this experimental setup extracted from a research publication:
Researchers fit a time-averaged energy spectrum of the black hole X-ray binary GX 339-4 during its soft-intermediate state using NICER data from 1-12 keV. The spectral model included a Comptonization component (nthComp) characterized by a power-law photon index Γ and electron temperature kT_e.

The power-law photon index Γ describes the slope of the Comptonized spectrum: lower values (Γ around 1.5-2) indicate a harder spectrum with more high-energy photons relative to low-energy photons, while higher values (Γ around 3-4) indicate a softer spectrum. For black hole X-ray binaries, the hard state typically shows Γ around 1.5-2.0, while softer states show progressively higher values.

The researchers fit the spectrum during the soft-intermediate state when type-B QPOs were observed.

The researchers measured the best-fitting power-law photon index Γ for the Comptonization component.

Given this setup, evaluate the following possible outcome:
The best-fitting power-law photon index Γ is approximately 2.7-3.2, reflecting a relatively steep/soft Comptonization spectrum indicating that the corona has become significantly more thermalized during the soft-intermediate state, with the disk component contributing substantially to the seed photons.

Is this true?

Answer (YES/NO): NO